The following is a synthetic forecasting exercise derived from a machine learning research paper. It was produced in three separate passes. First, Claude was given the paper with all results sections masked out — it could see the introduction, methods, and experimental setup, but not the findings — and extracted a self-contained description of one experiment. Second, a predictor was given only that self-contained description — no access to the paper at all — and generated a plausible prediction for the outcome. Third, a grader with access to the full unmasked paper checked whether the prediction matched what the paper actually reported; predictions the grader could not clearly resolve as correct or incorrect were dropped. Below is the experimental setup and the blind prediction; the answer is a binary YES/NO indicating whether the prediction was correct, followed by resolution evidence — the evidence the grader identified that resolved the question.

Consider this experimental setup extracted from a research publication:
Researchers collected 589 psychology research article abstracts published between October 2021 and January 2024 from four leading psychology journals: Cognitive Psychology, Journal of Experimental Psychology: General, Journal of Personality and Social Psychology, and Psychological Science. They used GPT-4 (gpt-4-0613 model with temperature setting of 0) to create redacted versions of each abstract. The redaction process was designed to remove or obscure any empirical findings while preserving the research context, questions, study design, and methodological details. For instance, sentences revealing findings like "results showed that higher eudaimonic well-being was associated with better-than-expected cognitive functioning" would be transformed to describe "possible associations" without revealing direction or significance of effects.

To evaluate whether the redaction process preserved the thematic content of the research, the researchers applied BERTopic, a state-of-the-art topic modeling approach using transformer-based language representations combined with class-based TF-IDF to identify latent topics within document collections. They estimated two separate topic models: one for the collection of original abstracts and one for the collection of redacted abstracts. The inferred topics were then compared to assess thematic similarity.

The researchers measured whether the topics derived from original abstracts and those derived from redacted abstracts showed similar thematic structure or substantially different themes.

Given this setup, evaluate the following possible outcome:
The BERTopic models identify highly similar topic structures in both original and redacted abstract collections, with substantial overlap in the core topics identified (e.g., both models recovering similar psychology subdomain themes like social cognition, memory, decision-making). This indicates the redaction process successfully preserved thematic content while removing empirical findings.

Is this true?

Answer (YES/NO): YES